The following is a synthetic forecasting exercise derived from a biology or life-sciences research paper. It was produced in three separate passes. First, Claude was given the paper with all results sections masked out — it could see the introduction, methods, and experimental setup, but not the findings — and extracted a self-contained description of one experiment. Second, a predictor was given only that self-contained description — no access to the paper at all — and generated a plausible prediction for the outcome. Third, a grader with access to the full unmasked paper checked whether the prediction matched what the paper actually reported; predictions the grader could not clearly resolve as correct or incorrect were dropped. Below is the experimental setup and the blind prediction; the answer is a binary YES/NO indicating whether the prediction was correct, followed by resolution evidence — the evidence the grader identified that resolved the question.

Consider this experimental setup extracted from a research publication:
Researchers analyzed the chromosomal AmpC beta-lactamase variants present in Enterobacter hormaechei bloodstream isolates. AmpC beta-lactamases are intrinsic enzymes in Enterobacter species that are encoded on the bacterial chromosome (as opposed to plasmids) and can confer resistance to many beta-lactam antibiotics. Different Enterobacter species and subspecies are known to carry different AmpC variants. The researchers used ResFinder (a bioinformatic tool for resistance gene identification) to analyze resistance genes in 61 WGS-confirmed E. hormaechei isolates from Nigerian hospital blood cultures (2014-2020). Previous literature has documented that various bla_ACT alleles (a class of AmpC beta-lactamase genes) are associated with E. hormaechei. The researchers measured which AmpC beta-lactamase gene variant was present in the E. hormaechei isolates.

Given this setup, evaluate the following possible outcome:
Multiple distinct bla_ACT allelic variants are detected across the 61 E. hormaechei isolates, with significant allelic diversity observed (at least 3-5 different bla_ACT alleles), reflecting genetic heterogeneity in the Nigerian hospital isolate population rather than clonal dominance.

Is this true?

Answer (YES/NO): NO